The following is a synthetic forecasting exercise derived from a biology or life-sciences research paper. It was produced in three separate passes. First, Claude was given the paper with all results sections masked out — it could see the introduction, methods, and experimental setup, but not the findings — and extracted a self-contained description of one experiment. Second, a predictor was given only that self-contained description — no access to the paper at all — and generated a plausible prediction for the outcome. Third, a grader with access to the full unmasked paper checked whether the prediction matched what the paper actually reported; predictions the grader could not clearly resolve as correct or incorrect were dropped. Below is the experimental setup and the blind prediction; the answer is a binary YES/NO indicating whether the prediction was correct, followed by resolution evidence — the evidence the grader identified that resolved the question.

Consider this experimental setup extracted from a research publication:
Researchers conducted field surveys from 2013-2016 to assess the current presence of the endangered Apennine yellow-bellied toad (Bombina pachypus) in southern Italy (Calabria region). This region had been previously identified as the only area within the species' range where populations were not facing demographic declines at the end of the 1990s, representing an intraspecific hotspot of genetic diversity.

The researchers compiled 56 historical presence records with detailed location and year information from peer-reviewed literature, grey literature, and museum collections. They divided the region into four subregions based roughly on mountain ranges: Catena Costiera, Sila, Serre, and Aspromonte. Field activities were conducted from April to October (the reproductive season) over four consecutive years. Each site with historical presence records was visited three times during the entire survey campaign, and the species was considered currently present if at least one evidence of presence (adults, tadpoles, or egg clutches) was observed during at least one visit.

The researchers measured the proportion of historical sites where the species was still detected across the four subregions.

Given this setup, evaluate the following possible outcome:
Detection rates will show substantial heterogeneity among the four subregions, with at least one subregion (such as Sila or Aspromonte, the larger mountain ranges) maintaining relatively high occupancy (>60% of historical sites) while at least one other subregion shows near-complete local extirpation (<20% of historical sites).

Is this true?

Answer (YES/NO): NO